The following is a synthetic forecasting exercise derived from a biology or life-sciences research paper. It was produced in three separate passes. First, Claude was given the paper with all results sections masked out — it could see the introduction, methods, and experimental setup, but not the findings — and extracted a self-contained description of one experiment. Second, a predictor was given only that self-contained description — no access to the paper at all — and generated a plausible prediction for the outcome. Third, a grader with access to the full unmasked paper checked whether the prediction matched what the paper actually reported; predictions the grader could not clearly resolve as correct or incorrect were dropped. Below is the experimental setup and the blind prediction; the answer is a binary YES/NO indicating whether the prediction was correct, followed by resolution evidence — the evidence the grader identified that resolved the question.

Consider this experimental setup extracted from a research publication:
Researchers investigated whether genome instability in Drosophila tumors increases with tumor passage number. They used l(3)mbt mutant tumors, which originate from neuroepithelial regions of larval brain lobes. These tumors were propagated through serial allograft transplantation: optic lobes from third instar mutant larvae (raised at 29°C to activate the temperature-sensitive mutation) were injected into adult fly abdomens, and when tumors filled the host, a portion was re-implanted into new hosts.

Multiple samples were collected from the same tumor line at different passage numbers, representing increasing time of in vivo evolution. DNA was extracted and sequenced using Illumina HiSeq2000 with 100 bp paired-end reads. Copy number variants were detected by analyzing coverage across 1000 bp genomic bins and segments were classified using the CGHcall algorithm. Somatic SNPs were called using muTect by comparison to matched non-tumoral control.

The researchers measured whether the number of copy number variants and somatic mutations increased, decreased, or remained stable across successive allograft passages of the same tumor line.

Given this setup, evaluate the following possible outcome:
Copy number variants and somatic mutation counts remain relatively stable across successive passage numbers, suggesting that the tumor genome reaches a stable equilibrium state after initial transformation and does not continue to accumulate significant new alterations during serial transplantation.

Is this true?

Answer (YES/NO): NO